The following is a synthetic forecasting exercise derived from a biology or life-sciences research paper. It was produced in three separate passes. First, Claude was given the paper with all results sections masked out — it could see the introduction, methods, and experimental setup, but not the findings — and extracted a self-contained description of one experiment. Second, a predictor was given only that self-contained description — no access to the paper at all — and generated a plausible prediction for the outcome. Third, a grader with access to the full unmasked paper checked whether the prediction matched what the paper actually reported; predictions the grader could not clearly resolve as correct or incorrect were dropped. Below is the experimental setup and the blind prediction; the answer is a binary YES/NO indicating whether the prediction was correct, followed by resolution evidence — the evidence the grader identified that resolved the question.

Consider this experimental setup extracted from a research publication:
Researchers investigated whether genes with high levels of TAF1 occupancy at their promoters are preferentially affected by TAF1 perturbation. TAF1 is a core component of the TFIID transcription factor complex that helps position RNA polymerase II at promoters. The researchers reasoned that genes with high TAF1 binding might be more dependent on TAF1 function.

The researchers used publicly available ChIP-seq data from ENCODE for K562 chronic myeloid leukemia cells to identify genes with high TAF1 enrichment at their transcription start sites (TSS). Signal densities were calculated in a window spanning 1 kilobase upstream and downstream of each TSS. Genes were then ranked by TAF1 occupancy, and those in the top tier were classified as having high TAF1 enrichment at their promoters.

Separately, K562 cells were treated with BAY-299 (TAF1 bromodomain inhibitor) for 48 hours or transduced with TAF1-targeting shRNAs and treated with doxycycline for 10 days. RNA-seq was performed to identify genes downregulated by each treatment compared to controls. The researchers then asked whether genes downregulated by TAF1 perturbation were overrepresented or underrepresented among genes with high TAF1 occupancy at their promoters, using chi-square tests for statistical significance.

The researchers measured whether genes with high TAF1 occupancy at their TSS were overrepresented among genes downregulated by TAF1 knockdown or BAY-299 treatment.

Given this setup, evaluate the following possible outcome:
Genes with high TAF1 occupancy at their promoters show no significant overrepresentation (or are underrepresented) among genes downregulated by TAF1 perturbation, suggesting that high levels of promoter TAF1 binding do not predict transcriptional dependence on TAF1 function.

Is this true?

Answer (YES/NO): NO